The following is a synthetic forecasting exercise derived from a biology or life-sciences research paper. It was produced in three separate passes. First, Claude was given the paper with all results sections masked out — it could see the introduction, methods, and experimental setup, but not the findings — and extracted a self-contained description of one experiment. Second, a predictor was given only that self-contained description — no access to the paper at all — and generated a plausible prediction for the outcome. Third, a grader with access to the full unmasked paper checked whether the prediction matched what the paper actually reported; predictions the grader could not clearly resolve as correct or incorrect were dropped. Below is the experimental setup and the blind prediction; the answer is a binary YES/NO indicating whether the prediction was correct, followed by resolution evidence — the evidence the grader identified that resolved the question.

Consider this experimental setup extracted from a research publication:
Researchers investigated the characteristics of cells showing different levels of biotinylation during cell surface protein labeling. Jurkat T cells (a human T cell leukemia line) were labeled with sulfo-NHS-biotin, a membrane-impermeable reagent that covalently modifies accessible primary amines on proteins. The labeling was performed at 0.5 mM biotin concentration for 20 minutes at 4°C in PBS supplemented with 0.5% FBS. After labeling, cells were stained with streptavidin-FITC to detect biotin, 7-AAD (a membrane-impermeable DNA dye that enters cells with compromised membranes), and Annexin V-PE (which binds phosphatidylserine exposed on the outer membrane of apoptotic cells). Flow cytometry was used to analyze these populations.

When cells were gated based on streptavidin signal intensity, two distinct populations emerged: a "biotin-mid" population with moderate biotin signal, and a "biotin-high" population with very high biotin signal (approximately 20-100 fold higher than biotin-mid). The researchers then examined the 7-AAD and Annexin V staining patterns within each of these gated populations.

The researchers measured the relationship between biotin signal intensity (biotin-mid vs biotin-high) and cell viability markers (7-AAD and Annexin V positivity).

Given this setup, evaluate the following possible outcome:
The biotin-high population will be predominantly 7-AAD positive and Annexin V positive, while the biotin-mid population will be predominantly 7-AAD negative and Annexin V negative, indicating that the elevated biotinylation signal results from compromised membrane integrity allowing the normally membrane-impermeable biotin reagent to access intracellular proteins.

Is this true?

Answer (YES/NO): YES